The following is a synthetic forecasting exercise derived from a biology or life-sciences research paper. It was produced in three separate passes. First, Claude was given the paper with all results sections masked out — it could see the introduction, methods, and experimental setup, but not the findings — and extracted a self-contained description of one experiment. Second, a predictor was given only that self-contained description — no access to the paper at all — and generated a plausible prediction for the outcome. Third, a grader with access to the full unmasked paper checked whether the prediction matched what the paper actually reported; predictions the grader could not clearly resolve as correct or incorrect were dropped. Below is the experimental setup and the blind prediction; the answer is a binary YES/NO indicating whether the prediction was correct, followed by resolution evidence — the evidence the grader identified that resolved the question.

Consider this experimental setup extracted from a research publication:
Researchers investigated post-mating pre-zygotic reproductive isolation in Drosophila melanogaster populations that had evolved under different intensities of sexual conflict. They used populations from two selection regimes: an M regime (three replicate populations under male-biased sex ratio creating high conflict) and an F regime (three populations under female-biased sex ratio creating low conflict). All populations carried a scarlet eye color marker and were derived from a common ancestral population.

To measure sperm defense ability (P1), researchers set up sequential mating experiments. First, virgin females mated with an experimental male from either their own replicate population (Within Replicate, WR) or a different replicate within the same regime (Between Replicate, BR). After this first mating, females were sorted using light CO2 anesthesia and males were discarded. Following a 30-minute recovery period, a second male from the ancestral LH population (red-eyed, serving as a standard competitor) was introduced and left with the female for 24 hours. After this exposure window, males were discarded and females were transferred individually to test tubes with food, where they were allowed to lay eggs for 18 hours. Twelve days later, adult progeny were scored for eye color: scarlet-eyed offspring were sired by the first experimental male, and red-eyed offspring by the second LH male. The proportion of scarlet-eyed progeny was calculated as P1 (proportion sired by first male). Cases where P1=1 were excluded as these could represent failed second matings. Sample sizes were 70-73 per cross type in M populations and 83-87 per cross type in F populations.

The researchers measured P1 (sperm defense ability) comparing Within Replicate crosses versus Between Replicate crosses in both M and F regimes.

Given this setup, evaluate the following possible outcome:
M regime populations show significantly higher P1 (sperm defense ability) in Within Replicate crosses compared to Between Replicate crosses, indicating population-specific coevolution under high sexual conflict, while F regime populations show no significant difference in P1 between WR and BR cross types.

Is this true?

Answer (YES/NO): YES